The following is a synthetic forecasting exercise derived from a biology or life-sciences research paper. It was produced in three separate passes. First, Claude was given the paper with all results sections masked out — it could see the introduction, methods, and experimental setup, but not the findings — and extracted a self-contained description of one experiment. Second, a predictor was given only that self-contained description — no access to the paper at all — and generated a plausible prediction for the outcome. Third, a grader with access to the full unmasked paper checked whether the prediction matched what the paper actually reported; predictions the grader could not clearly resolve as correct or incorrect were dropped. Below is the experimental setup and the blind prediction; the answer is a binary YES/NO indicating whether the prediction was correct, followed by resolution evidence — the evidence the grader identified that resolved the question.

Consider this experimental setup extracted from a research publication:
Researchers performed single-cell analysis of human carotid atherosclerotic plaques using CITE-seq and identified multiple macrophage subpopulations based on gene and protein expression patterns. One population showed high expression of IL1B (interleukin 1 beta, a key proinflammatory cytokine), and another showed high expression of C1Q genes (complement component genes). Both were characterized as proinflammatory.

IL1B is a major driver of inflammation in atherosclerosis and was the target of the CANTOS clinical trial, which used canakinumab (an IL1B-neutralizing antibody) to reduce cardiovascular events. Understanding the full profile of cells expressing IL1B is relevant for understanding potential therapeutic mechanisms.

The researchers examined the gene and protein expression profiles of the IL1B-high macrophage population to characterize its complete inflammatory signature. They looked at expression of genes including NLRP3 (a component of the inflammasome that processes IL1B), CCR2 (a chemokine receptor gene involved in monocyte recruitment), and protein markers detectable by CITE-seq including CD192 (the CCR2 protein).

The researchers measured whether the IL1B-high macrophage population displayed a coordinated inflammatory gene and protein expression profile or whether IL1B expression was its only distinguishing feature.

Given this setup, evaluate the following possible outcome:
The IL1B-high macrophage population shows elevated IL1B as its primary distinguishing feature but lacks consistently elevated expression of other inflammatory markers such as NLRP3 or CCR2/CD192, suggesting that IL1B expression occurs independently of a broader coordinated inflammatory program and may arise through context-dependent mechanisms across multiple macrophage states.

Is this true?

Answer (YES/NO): NO